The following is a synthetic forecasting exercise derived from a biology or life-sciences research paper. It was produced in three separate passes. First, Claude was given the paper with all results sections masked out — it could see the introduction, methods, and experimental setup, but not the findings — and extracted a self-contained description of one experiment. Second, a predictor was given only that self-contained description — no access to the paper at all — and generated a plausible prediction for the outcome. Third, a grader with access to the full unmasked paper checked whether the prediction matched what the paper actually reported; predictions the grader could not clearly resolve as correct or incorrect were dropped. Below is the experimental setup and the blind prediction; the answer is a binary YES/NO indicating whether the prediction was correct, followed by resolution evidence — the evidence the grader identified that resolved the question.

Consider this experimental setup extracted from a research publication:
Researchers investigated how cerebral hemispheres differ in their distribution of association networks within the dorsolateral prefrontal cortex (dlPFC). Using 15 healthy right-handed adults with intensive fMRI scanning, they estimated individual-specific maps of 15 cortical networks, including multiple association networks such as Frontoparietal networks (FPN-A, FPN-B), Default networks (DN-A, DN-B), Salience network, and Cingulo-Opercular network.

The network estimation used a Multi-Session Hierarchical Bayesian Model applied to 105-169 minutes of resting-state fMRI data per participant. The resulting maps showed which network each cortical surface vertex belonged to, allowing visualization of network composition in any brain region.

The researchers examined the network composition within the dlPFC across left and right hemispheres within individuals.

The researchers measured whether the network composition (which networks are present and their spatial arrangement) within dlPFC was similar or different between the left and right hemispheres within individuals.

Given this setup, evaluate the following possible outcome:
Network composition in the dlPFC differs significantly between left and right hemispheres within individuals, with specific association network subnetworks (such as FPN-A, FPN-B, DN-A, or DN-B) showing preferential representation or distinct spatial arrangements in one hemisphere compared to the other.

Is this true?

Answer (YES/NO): YES